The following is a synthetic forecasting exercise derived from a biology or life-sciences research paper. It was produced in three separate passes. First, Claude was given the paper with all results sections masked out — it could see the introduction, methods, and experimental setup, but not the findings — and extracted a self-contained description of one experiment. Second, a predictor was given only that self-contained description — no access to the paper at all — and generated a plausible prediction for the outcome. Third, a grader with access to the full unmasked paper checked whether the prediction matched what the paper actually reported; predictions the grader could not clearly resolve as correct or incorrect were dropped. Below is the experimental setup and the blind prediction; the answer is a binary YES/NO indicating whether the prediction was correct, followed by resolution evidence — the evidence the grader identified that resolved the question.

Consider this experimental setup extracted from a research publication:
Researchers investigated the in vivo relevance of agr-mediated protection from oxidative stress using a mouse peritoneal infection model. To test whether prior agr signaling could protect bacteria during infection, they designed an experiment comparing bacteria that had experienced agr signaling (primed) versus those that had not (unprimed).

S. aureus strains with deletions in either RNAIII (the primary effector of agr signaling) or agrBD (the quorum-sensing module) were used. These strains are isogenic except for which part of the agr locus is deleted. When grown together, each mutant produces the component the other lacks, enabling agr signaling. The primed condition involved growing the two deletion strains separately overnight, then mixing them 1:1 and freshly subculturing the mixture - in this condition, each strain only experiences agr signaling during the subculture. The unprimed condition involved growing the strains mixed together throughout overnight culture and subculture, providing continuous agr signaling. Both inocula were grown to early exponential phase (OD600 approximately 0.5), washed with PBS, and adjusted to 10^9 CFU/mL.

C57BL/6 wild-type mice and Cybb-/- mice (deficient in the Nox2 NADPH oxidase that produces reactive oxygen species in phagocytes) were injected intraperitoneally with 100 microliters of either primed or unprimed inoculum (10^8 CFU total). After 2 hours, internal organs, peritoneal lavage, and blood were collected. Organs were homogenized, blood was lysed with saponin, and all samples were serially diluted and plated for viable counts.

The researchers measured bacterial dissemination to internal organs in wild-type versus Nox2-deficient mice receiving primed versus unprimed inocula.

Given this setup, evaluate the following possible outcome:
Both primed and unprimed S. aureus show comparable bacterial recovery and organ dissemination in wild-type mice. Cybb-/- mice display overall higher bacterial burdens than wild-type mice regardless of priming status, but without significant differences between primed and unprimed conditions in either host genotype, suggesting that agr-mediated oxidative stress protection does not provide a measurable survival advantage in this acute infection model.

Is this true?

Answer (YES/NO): NO